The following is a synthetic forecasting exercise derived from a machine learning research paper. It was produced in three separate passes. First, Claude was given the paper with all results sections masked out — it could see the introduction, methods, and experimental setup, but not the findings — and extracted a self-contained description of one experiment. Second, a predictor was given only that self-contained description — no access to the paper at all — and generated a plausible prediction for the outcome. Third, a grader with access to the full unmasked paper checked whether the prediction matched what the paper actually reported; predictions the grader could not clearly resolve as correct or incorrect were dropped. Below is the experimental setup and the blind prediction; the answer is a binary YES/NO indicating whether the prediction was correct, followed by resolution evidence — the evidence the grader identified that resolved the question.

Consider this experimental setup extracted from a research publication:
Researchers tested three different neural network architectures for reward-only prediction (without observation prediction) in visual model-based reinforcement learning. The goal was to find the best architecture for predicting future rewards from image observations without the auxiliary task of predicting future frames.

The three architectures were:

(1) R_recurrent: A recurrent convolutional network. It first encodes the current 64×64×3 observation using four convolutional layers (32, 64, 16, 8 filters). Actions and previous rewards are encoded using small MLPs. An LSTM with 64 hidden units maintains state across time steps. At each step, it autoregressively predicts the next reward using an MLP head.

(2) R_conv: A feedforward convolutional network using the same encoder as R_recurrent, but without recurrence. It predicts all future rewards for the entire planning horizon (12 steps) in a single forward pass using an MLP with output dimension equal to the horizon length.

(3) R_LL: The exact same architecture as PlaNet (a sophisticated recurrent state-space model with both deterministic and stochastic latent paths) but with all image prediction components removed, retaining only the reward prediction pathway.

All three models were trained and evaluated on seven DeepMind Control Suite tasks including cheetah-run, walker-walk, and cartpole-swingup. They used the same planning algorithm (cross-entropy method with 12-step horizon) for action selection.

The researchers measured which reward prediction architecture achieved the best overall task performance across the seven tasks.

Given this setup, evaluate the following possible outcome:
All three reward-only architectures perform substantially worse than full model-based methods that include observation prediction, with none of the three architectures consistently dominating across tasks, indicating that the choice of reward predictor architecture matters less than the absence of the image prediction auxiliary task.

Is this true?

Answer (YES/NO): NO